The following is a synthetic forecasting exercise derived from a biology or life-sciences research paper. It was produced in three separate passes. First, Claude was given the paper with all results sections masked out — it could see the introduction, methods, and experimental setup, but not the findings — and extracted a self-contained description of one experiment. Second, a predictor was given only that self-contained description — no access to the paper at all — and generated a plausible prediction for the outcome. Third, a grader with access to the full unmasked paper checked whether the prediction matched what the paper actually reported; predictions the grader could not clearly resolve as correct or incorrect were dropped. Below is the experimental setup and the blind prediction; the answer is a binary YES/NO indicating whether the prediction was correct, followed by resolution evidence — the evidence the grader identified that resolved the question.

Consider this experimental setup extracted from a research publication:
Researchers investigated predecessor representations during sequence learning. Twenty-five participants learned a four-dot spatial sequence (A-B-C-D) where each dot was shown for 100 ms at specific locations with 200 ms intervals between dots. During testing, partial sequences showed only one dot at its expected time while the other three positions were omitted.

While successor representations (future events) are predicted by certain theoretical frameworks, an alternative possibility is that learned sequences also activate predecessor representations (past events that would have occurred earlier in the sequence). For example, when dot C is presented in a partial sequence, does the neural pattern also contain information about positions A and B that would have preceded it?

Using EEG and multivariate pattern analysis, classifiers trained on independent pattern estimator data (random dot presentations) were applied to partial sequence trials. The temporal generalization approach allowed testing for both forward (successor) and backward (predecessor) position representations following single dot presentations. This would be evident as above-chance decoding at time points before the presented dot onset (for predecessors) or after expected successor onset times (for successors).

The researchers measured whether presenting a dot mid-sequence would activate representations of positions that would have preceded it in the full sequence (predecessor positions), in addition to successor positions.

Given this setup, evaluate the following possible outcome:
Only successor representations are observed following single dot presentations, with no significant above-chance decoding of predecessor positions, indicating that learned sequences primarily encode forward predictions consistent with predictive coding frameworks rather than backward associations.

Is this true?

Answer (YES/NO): YES